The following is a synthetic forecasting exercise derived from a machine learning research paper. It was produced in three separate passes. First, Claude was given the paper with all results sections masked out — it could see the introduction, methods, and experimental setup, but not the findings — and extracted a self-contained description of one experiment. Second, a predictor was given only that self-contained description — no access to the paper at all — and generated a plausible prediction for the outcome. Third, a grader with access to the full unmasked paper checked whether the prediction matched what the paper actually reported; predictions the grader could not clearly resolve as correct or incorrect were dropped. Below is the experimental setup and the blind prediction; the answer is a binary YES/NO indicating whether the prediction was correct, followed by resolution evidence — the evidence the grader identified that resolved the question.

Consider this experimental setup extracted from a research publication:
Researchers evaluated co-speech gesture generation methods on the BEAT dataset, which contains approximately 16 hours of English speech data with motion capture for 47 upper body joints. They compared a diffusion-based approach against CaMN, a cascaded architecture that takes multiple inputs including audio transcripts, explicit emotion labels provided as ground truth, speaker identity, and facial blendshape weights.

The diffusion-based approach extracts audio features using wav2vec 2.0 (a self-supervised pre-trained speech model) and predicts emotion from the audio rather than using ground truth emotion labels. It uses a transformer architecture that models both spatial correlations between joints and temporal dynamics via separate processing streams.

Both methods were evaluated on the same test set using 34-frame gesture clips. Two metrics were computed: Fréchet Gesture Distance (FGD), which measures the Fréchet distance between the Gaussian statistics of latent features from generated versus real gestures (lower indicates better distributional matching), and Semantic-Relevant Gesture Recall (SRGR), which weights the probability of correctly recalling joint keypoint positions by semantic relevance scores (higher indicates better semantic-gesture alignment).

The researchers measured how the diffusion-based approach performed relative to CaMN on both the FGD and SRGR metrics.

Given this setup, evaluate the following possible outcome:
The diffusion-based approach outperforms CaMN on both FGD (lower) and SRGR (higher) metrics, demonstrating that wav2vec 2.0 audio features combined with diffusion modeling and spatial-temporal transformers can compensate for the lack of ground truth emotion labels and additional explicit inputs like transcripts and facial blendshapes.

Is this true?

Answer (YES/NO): NO